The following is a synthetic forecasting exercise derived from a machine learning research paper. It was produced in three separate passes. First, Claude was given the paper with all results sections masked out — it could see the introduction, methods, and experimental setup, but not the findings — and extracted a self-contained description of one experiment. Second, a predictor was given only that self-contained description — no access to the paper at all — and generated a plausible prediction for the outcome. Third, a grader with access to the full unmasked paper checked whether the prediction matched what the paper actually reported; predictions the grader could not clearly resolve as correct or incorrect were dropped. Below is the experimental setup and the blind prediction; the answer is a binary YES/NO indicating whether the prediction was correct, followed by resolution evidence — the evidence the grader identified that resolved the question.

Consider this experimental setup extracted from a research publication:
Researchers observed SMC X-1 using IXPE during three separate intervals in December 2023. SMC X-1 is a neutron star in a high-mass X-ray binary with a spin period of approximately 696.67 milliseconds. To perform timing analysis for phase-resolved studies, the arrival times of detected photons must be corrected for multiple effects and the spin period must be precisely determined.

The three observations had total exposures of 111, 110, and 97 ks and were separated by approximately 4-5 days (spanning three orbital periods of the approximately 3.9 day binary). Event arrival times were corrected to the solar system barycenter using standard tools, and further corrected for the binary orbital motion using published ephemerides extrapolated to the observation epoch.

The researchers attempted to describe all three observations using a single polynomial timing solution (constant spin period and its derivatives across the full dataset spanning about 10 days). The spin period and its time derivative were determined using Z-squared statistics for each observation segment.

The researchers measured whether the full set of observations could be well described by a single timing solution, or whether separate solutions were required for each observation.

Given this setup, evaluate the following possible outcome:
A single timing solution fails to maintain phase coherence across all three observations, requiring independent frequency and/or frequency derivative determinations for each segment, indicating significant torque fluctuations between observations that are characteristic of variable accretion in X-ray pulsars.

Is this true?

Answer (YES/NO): YES